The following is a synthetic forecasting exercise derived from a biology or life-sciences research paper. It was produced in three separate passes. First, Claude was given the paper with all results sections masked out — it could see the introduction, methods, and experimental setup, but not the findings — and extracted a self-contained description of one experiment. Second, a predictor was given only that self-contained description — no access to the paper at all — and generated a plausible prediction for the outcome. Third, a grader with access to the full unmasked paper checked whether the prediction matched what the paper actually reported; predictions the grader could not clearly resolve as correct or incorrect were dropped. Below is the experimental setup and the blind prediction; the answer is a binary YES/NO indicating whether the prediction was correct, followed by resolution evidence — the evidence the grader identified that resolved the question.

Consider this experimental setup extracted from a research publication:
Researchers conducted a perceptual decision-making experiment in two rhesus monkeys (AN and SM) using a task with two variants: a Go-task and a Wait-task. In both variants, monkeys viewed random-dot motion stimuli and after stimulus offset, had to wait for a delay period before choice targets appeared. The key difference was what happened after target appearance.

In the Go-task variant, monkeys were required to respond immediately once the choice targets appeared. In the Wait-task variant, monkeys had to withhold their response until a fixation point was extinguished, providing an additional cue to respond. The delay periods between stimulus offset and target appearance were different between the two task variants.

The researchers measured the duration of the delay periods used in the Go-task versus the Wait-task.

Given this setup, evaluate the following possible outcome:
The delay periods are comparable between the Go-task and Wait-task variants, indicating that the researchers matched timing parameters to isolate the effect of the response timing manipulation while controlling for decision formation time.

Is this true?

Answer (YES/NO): NO